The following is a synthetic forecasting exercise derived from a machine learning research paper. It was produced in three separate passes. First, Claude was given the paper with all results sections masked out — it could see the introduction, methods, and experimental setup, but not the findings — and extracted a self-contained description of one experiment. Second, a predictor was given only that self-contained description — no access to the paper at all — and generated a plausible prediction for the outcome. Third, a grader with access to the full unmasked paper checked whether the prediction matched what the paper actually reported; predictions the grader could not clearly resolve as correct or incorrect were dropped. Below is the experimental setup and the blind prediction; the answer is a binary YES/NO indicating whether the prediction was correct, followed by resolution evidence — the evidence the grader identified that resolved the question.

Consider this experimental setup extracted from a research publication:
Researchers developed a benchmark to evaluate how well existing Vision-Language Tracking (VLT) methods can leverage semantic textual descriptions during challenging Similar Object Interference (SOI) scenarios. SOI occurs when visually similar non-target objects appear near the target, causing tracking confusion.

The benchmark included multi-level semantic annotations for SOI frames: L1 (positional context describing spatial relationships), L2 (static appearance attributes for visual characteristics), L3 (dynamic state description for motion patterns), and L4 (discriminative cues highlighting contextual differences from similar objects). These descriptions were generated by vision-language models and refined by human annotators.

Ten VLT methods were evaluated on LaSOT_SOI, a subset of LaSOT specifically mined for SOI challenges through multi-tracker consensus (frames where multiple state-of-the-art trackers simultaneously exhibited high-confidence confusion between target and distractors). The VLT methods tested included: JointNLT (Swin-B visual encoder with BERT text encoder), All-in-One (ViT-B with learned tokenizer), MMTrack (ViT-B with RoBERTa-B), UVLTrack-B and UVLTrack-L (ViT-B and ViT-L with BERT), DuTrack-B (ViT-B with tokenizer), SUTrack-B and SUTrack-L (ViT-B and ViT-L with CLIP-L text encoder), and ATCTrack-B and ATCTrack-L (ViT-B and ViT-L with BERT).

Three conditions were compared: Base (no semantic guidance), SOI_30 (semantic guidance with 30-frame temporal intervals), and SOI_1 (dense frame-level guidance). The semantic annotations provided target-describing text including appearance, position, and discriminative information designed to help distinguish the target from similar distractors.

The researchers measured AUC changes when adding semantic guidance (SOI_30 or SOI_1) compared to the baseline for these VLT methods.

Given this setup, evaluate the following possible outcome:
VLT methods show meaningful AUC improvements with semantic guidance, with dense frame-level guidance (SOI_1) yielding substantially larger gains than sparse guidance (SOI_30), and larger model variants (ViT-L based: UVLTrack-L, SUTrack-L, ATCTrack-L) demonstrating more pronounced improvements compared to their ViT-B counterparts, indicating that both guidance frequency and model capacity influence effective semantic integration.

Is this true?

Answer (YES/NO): NO